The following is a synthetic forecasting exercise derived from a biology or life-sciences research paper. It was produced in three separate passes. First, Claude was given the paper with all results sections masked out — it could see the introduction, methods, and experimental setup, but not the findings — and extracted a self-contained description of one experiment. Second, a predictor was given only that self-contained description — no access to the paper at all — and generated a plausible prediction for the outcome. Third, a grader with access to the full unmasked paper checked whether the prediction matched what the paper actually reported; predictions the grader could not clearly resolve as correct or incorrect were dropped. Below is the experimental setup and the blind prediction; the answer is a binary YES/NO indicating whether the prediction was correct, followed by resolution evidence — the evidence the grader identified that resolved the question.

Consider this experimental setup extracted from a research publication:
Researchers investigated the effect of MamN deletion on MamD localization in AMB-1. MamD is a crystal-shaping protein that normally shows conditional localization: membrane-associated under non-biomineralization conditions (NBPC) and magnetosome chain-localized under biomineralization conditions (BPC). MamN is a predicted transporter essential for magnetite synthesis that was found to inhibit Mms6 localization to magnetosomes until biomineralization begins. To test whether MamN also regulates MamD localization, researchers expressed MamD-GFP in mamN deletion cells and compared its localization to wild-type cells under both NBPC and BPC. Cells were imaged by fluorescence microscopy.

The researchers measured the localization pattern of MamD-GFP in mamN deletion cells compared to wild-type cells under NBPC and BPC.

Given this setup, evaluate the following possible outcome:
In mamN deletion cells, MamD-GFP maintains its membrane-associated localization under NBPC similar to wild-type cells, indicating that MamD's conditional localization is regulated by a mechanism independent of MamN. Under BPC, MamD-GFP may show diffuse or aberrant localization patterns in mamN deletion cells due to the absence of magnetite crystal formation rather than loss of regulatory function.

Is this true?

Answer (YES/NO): NO